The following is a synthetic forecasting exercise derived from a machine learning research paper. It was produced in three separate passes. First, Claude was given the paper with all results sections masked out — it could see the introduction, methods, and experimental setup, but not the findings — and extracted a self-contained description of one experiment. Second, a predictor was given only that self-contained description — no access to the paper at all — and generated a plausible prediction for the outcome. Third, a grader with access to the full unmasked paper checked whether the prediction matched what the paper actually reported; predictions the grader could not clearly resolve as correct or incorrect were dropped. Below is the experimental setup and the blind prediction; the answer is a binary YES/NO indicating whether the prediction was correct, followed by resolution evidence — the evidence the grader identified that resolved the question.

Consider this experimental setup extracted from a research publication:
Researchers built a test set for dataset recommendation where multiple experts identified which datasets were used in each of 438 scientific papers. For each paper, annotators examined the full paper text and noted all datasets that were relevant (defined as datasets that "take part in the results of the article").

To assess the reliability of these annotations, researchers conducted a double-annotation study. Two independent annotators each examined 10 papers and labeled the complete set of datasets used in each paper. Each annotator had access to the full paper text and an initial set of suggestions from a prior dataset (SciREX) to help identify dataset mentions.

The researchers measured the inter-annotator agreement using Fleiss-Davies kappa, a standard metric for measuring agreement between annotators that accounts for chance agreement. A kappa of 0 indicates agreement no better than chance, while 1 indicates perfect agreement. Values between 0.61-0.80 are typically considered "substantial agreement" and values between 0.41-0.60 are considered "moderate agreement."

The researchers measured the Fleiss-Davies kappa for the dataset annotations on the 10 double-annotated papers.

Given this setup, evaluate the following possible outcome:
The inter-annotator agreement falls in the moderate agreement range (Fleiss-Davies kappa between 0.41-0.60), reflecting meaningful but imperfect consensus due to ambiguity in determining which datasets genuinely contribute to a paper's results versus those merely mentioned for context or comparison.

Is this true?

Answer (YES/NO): NO